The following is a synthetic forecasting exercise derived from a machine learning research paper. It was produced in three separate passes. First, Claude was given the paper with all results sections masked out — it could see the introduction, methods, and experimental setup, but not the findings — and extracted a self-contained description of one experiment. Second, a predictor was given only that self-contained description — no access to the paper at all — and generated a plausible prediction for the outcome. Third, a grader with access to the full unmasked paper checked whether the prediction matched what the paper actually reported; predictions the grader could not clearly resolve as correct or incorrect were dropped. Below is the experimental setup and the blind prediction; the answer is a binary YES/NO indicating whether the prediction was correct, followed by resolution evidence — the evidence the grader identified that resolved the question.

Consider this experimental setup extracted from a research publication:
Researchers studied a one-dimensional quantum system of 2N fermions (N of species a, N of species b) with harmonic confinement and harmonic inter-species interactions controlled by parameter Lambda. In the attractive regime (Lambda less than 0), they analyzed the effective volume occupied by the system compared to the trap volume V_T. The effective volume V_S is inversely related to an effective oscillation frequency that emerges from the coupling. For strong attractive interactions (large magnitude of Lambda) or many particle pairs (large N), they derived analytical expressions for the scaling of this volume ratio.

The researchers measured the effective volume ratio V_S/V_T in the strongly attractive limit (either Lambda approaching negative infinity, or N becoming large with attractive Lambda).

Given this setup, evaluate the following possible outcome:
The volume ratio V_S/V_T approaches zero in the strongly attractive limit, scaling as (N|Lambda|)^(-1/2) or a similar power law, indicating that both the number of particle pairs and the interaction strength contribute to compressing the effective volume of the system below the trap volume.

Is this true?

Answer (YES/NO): YES